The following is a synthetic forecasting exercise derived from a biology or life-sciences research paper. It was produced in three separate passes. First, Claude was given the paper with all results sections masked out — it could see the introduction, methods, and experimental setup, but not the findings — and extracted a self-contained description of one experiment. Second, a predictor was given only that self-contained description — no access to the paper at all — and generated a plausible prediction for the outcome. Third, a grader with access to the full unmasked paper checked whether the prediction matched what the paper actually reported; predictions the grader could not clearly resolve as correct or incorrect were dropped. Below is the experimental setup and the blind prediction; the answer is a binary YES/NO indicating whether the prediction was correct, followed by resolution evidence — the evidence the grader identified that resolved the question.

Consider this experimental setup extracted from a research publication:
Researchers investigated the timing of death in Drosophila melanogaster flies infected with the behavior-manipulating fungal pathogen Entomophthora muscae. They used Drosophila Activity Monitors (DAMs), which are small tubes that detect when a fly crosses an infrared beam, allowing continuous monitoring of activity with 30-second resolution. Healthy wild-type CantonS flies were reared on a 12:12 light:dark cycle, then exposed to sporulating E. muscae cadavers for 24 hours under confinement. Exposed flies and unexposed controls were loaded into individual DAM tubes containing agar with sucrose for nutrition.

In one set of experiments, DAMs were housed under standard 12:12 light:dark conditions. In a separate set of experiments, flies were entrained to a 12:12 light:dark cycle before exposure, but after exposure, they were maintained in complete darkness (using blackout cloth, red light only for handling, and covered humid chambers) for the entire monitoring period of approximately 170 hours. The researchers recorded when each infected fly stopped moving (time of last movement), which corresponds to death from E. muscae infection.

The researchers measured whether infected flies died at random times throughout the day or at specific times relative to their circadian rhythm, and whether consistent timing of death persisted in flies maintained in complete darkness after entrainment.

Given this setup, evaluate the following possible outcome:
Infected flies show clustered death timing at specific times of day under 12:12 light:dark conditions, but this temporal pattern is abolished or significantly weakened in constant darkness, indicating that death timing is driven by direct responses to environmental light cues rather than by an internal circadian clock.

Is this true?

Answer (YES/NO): YES